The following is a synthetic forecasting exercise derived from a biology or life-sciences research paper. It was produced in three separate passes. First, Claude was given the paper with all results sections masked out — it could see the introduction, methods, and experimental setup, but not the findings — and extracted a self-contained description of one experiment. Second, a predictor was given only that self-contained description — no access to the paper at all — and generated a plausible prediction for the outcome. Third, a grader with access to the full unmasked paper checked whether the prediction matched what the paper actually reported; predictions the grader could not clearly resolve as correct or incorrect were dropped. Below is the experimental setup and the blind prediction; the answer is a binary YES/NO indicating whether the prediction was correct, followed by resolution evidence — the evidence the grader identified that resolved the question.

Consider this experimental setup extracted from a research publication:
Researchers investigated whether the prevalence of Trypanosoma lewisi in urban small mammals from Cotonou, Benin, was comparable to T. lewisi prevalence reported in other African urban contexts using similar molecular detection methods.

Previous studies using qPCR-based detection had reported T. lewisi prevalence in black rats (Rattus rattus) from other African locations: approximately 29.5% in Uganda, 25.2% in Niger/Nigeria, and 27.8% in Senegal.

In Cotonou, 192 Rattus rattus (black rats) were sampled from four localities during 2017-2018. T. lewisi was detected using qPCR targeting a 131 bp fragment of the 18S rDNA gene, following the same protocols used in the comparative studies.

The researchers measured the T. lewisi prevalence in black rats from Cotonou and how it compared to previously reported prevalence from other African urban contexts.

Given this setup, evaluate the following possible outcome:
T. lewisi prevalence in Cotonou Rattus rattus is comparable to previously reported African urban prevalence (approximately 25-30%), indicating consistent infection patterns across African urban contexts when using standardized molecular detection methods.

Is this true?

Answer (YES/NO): NO